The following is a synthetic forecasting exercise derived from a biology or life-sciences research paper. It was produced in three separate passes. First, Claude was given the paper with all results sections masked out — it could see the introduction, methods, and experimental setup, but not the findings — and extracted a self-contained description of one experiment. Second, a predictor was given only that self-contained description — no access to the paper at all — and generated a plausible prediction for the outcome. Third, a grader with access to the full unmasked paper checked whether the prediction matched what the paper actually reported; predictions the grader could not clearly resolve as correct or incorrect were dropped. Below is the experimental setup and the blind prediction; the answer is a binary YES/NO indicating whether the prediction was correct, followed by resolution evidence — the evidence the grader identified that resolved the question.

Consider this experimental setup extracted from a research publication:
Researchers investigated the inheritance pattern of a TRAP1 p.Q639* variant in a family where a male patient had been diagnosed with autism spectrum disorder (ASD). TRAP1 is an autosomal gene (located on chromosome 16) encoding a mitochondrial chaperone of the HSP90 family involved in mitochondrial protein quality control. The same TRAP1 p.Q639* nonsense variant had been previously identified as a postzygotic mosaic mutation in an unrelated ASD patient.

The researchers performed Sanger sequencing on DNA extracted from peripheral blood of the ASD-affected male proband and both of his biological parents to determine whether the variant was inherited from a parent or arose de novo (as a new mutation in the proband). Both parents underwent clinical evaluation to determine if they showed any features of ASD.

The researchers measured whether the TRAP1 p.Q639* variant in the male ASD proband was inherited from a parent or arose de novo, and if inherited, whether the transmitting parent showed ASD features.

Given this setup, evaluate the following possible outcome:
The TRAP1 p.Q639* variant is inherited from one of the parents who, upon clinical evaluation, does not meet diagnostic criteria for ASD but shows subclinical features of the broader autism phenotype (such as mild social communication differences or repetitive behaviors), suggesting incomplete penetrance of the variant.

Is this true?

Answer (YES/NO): NO